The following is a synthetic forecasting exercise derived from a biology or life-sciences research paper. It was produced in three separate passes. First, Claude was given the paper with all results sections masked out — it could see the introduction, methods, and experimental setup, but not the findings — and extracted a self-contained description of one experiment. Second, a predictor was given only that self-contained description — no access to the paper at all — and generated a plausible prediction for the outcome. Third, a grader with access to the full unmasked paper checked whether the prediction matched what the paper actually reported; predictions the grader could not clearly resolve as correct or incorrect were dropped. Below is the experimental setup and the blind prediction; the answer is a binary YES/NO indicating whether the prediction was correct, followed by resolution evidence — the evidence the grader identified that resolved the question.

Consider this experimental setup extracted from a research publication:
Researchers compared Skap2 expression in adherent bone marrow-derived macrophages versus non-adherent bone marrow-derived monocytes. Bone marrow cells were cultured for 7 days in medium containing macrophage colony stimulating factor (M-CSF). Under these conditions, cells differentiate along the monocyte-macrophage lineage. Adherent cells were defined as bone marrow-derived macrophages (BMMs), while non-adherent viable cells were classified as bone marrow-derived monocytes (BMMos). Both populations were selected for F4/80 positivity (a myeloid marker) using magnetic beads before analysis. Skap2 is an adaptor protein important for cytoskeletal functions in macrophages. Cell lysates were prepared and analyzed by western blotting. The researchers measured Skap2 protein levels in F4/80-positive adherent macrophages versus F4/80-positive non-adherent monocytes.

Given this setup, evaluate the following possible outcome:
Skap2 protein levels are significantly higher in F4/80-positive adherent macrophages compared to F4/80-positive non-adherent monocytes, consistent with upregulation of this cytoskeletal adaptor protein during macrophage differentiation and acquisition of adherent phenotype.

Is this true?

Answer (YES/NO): YES